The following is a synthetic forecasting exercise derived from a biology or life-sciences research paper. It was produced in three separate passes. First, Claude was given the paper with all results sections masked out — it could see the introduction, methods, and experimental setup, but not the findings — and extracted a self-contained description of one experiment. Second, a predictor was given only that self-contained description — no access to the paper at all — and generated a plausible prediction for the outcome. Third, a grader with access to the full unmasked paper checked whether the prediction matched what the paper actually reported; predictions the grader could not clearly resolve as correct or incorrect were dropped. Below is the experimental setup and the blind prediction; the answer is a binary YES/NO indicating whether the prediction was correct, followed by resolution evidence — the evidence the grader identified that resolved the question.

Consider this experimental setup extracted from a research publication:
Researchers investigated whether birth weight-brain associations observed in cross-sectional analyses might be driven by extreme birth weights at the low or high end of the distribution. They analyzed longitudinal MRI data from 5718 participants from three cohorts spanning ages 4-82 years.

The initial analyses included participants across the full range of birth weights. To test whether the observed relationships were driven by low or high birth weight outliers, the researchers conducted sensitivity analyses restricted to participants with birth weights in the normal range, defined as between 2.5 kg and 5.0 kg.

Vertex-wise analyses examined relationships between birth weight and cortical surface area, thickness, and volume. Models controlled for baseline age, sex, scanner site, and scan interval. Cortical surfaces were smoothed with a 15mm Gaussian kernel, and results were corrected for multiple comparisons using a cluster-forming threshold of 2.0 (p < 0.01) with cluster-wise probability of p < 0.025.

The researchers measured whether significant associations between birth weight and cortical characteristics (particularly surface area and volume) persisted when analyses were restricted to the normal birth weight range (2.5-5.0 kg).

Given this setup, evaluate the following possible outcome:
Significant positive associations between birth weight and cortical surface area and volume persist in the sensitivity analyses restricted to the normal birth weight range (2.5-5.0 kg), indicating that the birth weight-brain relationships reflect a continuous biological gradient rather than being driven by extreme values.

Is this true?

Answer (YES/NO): YES